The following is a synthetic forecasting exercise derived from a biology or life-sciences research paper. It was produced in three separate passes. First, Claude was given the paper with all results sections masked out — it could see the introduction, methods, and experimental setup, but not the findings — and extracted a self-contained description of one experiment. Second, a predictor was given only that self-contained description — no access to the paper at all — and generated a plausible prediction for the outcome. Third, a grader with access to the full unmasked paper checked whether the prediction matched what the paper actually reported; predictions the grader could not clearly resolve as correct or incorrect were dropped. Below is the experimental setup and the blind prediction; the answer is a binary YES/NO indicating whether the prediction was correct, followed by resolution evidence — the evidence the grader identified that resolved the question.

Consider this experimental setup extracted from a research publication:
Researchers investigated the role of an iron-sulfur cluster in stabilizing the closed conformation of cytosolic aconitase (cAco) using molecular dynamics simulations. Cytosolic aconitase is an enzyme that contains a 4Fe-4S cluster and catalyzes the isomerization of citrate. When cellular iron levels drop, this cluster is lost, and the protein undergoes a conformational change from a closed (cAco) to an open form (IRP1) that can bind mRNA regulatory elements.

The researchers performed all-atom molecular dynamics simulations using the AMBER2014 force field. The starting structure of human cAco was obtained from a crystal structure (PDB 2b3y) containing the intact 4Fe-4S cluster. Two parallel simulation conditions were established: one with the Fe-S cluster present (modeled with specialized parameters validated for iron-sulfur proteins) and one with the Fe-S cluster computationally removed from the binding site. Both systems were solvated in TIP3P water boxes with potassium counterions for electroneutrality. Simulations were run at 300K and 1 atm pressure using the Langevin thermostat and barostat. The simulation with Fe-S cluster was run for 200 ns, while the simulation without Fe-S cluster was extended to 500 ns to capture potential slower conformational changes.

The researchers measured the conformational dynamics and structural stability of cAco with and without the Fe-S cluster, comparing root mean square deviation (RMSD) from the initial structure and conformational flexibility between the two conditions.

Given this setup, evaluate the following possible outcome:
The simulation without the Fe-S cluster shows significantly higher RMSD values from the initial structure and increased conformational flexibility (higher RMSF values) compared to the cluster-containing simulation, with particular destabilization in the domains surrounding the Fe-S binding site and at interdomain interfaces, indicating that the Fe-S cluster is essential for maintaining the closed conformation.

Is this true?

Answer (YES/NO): YES